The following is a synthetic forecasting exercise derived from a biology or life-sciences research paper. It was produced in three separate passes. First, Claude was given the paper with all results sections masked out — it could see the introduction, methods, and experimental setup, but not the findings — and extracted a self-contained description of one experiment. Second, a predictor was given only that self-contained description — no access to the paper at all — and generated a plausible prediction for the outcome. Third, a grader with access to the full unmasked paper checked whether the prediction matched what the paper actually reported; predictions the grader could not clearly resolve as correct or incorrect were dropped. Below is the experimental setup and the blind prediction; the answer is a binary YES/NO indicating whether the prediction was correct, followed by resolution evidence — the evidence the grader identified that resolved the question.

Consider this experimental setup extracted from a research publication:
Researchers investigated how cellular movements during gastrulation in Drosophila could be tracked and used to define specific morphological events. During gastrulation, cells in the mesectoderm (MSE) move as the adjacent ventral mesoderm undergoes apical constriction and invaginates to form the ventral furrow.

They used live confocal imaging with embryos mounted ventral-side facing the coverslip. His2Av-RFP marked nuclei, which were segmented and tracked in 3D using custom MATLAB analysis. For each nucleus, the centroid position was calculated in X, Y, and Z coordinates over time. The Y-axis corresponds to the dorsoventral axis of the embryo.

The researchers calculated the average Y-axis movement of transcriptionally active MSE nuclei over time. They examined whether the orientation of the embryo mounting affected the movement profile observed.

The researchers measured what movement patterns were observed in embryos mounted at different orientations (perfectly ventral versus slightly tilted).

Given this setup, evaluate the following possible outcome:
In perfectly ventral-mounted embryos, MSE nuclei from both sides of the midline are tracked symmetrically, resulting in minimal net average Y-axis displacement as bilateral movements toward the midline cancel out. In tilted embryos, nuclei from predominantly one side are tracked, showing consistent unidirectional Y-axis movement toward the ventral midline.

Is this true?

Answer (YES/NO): NO